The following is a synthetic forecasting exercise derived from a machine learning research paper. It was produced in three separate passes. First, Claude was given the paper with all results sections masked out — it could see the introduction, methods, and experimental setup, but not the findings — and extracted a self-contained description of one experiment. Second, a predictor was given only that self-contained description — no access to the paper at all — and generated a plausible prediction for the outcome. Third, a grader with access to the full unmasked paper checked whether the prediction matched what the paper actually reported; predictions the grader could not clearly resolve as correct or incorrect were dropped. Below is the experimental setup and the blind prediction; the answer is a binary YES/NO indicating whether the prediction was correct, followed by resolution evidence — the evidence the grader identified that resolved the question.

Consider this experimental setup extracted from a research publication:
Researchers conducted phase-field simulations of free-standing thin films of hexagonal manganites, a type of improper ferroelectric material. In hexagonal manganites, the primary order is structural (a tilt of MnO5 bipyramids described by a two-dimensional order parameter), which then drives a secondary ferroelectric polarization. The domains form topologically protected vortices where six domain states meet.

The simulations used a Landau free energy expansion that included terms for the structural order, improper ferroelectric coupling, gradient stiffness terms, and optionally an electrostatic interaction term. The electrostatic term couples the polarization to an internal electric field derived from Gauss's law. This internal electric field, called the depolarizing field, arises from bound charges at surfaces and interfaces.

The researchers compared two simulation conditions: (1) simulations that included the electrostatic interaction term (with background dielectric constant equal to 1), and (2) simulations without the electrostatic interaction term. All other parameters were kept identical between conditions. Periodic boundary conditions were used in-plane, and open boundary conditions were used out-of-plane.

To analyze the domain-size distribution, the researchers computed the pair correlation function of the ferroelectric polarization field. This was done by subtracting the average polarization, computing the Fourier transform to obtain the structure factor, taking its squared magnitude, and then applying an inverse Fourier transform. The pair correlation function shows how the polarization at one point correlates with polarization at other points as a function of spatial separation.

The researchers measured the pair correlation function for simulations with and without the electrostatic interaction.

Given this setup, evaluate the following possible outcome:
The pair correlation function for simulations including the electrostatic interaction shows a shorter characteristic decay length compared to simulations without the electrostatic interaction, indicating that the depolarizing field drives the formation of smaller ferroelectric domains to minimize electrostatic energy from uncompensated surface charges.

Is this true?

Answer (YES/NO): YES